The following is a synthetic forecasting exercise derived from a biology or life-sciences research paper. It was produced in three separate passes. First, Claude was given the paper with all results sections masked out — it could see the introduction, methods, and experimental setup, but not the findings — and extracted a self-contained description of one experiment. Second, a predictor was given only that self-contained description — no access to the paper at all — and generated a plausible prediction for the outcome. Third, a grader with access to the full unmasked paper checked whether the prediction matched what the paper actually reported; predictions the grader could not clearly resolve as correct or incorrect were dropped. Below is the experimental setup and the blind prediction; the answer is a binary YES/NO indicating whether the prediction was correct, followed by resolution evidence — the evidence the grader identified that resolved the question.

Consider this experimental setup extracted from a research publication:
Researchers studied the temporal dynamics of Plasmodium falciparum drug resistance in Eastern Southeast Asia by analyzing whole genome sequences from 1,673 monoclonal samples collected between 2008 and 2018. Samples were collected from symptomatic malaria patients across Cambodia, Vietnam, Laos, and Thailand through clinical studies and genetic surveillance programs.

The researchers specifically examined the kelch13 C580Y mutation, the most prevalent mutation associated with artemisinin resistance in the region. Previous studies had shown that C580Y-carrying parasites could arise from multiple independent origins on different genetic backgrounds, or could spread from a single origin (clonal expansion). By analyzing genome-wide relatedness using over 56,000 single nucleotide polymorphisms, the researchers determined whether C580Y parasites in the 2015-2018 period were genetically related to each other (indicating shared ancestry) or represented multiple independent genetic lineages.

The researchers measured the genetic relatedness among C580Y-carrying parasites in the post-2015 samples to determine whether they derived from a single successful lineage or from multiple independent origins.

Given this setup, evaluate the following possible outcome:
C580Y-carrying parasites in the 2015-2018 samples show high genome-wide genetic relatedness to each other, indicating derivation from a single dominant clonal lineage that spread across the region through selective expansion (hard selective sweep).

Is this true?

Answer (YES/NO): YES